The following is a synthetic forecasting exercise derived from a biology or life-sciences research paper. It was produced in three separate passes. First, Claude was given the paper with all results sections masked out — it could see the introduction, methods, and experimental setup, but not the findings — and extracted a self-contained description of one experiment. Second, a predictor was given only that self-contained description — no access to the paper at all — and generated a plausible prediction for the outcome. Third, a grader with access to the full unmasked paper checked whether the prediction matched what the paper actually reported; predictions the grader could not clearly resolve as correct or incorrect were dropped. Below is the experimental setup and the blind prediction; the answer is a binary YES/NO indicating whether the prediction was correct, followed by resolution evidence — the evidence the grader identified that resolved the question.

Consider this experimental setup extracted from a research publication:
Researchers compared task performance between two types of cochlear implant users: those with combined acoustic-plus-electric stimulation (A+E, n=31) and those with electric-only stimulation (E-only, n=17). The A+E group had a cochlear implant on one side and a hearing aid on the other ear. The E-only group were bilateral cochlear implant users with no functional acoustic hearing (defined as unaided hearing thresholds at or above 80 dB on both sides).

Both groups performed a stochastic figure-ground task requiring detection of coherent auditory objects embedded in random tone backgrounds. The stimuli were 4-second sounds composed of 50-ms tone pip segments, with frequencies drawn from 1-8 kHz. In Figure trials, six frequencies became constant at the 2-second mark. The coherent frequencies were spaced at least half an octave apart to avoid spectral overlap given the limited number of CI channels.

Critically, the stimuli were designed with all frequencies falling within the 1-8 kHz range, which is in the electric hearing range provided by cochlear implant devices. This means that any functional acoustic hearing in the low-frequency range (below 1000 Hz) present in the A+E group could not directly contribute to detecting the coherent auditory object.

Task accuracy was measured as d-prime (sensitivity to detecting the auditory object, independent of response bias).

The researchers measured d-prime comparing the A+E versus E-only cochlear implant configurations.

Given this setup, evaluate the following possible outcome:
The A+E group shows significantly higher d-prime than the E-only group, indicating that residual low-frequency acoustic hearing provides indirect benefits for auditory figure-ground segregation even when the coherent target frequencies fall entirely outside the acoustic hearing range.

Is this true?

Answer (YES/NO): NO